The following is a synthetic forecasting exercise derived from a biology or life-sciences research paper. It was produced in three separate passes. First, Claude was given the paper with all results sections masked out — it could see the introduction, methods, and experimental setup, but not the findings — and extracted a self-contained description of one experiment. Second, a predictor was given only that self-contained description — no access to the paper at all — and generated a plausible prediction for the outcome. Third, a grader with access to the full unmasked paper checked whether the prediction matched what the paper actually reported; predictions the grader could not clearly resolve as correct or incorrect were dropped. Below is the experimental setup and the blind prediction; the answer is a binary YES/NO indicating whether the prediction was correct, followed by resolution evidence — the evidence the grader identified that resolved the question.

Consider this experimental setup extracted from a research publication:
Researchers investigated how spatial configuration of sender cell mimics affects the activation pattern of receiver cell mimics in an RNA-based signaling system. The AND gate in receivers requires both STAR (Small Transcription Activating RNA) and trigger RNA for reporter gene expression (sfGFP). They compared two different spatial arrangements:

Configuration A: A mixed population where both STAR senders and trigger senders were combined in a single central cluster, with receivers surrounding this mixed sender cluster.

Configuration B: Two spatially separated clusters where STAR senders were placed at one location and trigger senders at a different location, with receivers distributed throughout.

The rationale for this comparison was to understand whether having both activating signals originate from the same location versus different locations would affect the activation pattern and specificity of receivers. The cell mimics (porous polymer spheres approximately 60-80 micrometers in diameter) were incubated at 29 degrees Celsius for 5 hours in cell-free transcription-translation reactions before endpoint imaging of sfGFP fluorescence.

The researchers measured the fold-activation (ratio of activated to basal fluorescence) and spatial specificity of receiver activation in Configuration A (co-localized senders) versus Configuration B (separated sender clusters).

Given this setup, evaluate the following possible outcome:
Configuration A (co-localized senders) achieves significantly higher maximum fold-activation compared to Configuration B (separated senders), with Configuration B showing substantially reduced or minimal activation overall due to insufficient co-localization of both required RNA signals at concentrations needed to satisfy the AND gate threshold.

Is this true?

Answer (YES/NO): NO